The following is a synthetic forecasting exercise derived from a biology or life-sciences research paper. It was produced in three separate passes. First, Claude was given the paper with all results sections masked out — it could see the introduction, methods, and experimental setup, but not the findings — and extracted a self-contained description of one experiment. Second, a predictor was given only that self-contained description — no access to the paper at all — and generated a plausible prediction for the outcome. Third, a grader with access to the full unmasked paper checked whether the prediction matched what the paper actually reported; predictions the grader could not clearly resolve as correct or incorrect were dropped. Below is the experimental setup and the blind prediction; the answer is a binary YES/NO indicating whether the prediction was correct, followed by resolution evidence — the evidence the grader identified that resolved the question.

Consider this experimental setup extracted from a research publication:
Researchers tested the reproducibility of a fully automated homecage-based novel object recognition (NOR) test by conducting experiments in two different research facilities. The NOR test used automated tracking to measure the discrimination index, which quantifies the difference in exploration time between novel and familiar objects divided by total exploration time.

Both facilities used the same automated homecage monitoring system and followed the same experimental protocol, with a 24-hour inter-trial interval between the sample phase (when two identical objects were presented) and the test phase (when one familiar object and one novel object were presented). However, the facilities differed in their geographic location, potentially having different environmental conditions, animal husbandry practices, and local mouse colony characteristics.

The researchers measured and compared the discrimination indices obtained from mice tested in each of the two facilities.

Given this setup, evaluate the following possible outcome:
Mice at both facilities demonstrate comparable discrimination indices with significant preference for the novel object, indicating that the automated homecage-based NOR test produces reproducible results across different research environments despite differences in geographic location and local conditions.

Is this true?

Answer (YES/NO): YES